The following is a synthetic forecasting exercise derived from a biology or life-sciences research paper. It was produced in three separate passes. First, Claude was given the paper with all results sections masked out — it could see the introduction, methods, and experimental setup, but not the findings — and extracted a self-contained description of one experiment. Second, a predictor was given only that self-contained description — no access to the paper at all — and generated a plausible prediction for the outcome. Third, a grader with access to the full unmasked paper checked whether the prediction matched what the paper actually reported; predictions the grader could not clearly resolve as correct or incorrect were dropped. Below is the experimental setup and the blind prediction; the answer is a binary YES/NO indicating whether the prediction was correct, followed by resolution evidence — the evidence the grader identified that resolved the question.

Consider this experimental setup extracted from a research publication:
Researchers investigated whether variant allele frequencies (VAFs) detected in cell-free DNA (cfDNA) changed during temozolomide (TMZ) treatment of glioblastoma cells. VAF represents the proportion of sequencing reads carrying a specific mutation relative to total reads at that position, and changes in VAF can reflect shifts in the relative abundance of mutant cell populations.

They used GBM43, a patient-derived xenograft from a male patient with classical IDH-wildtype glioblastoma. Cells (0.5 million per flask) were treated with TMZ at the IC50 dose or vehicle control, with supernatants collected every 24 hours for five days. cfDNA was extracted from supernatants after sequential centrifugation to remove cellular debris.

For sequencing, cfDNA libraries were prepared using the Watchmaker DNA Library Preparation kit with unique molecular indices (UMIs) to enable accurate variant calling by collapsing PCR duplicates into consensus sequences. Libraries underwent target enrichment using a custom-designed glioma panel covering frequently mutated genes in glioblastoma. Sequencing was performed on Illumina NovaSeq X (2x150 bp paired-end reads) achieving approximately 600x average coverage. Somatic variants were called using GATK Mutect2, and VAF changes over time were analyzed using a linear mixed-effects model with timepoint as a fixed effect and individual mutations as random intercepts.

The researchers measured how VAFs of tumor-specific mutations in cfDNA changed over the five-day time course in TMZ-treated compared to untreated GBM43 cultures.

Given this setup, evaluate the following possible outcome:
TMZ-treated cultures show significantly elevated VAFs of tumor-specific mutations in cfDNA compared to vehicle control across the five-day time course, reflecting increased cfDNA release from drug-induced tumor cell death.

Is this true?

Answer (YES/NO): NO